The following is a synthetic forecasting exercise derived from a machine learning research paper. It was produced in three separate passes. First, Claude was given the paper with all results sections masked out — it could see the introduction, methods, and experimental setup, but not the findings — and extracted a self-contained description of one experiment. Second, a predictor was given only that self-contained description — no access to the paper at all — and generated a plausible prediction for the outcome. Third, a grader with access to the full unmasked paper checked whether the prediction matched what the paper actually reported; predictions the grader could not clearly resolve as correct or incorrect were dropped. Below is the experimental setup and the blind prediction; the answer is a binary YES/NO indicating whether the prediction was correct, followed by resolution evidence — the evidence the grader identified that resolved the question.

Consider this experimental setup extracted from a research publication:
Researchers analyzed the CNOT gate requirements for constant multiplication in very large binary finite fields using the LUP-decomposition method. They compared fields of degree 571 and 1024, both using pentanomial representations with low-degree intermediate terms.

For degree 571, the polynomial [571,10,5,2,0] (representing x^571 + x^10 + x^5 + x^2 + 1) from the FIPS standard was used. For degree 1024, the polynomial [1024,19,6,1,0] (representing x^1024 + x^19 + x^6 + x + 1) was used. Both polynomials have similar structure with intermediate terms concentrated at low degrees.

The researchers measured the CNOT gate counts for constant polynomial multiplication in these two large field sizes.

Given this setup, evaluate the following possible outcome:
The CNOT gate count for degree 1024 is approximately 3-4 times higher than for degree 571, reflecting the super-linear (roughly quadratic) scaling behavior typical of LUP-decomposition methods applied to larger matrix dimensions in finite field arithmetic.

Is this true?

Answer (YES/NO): NO